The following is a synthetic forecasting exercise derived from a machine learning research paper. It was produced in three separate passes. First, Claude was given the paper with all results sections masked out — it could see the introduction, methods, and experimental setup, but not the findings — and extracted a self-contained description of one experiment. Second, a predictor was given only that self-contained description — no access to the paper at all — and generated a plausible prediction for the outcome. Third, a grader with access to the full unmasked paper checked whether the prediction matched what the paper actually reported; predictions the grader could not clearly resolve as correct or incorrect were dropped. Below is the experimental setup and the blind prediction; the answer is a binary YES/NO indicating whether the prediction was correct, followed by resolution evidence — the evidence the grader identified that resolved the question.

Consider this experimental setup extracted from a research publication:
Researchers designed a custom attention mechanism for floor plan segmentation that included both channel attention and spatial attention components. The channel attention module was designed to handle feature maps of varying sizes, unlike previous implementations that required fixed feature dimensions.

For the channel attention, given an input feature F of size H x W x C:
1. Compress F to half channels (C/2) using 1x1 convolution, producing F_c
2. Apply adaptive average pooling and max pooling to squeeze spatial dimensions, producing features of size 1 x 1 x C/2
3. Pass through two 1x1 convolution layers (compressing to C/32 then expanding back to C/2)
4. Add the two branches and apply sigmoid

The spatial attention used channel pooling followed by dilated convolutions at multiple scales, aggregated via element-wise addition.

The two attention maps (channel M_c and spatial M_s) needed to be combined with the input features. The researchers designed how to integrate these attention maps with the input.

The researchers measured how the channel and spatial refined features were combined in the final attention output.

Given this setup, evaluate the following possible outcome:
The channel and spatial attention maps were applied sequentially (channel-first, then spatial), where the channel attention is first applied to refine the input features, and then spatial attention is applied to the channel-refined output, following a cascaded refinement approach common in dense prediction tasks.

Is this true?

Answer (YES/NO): NO